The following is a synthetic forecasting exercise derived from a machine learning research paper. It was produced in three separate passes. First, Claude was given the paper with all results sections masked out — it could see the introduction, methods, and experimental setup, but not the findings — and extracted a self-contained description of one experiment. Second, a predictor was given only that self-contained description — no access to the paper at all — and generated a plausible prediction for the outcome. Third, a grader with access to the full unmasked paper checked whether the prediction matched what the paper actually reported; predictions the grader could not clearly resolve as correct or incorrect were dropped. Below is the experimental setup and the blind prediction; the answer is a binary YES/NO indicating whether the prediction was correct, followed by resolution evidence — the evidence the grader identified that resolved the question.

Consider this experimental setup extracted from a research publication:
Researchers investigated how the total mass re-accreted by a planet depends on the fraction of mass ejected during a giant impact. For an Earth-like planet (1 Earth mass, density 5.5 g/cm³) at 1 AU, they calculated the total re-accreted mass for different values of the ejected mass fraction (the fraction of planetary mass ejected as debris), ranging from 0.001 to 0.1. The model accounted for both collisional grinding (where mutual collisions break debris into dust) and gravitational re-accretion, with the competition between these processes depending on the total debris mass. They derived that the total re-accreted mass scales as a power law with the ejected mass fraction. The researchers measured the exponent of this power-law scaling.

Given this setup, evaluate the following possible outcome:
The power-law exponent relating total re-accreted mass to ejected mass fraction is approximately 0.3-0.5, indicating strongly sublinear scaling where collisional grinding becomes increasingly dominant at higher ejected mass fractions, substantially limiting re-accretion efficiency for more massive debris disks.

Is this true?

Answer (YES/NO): NO